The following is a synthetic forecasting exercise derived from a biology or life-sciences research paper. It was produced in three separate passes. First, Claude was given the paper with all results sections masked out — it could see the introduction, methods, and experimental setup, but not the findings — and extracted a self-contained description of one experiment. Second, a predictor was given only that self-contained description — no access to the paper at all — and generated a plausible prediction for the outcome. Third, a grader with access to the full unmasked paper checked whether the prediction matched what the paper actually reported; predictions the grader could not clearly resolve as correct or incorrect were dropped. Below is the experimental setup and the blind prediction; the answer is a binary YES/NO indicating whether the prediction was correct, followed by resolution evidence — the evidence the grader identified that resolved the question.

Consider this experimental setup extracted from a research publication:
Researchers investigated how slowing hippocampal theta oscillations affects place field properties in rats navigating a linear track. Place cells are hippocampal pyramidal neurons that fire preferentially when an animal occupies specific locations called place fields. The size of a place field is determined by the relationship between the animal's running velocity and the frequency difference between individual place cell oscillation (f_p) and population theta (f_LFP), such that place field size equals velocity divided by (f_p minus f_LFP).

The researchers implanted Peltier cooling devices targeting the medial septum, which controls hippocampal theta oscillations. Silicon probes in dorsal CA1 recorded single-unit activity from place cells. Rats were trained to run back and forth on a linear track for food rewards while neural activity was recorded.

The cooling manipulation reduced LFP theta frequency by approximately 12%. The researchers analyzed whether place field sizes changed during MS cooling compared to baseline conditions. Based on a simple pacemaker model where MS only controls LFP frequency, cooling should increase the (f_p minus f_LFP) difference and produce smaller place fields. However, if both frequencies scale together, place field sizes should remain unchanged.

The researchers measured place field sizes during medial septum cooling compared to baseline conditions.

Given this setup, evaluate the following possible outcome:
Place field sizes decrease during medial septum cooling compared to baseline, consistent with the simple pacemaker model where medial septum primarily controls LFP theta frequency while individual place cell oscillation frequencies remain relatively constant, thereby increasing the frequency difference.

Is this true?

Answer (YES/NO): NO